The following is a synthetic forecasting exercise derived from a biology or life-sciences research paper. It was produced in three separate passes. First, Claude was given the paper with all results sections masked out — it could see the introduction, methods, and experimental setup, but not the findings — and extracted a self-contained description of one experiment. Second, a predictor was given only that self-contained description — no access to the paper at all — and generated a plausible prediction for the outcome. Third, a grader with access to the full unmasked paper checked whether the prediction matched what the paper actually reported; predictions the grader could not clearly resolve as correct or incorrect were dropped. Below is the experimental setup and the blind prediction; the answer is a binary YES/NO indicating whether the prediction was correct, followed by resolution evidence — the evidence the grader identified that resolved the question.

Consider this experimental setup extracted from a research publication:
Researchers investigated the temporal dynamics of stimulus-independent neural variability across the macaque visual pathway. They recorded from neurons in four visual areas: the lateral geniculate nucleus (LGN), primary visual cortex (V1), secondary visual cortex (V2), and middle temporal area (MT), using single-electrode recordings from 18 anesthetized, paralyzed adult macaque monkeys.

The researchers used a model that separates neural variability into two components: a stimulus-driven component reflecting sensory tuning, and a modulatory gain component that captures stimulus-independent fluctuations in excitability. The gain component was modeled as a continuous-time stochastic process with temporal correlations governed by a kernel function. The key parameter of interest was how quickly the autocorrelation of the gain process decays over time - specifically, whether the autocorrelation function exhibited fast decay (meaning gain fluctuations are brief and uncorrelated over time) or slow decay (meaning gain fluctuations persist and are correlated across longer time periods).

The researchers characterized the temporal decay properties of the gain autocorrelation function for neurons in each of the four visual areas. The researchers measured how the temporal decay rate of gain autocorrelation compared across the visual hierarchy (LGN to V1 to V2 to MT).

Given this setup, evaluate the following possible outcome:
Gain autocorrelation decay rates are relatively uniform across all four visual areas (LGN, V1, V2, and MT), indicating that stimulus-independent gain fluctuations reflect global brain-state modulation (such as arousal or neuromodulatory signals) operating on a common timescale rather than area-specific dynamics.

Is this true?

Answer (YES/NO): NO